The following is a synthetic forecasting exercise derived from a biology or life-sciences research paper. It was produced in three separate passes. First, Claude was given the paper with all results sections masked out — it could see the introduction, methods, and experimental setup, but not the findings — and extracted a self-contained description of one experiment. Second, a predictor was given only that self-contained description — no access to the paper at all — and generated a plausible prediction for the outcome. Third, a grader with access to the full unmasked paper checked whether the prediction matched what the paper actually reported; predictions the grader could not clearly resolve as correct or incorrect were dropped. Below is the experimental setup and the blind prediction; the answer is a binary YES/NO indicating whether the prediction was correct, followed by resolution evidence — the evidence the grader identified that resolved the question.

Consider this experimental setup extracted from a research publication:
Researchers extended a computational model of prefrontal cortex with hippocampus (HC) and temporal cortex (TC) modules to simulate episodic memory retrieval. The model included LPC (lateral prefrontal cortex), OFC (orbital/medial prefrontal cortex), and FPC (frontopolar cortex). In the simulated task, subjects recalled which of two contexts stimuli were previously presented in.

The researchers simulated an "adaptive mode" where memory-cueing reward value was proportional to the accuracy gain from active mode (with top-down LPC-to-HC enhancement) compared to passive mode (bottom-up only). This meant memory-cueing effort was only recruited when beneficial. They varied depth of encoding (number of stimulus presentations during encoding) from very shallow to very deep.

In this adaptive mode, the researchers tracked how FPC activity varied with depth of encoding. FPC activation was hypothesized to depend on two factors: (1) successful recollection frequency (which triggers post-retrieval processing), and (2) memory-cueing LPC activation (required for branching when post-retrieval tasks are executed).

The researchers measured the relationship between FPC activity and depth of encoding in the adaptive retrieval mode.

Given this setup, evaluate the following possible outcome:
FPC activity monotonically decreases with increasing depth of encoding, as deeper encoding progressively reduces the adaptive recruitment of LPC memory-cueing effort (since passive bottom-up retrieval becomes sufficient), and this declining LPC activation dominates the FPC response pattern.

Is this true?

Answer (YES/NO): NO